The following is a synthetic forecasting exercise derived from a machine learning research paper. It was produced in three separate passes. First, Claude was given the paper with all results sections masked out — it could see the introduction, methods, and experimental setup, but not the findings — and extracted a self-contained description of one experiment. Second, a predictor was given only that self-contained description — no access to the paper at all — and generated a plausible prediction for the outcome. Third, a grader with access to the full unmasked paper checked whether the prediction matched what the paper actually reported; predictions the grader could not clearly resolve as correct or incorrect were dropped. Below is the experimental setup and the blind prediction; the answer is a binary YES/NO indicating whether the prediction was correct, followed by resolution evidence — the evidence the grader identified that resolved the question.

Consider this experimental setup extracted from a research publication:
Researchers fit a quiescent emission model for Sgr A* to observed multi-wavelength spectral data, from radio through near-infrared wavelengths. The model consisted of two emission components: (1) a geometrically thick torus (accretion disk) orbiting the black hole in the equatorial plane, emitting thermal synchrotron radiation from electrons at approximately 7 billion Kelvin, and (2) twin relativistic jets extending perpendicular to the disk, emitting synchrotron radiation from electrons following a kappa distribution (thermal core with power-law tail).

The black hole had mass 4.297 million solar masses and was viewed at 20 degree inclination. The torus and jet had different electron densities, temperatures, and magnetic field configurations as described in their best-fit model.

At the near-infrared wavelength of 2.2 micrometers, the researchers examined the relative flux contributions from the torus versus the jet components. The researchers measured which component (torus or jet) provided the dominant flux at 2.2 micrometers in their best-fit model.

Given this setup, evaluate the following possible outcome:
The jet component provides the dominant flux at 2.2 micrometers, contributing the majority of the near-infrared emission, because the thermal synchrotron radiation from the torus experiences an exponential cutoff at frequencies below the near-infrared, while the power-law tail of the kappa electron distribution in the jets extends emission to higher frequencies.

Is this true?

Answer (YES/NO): YES